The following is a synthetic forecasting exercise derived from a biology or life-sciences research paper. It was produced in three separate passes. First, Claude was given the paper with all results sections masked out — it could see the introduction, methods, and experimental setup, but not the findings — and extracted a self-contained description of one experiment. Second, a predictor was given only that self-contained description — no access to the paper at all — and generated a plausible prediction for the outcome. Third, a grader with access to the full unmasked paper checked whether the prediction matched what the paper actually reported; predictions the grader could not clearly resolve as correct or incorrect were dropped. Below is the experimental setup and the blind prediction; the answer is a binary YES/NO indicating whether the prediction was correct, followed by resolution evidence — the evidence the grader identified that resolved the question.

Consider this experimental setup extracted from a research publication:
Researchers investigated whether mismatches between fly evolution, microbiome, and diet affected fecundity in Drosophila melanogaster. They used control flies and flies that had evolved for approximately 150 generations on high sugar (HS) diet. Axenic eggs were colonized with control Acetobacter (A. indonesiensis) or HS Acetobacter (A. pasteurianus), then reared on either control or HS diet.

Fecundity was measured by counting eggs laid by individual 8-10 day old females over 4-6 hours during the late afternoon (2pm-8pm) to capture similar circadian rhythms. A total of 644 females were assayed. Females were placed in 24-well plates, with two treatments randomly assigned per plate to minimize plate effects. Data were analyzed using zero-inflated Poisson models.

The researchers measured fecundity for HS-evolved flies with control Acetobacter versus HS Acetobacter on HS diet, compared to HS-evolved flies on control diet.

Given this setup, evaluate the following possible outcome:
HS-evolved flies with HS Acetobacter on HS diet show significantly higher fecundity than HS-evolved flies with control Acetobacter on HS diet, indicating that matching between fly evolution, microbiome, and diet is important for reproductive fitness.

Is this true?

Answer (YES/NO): YES